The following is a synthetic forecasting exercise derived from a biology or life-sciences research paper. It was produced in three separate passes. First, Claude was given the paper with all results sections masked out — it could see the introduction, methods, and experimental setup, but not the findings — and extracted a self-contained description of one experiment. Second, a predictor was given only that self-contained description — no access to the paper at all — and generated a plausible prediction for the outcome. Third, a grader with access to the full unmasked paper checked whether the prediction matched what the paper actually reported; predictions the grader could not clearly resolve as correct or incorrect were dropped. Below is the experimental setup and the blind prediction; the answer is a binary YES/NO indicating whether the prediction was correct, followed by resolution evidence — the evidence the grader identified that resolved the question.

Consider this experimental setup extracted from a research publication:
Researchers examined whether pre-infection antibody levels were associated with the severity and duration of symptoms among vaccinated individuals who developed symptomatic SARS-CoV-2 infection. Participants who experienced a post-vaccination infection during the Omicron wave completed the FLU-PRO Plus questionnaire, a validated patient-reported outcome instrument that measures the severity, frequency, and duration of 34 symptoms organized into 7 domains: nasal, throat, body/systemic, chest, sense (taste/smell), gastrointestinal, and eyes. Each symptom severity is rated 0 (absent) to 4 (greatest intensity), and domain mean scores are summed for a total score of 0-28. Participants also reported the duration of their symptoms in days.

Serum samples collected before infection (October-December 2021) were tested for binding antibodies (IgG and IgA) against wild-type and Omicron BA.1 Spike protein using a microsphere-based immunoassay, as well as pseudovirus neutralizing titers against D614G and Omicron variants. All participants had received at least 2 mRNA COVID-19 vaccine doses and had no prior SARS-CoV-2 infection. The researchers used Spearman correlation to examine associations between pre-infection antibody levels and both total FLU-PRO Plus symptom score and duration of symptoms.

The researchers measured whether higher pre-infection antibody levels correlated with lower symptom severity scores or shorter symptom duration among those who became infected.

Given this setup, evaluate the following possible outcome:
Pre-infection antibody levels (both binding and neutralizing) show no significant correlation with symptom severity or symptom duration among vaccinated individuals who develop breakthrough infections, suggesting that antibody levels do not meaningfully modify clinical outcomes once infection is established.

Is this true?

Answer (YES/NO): NO